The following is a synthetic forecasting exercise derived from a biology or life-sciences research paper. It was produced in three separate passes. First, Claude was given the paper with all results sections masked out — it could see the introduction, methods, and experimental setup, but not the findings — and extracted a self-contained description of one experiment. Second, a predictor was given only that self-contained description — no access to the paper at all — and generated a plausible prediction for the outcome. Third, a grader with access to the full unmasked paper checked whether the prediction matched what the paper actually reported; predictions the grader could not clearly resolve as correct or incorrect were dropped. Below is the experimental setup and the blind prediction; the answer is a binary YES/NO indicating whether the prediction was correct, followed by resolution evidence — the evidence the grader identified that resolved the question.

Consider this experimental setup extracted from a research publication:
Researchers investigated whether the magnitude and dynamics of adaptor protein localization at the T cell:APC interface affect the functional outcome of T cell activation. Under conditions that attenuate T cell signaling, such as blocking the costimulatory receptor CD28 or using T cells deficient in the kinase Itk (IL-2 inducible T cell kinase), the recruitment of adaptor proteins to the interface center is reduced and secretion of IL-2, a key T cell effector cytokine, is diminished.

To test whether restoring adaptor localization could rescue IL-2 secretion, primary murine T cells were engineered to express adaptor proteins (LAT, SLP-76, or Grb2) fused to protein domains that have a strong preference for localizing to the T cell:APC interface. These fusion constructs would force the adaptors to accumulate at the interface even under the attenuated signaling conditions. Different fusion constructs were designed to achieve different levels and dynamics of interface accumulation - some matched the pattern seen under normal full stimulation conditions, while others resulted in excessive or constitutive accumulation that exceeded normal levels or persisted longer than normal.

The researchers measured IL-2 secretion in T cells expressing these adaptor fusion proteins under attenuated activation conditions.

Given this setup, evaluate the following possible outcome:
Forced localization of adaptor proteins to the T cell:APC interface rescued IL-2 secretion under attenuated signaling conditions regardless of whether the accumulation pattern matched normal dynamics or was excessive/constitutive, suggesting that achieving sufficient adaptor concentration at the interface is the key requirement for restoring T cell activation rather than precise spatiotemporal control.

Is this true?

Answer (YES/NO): NO